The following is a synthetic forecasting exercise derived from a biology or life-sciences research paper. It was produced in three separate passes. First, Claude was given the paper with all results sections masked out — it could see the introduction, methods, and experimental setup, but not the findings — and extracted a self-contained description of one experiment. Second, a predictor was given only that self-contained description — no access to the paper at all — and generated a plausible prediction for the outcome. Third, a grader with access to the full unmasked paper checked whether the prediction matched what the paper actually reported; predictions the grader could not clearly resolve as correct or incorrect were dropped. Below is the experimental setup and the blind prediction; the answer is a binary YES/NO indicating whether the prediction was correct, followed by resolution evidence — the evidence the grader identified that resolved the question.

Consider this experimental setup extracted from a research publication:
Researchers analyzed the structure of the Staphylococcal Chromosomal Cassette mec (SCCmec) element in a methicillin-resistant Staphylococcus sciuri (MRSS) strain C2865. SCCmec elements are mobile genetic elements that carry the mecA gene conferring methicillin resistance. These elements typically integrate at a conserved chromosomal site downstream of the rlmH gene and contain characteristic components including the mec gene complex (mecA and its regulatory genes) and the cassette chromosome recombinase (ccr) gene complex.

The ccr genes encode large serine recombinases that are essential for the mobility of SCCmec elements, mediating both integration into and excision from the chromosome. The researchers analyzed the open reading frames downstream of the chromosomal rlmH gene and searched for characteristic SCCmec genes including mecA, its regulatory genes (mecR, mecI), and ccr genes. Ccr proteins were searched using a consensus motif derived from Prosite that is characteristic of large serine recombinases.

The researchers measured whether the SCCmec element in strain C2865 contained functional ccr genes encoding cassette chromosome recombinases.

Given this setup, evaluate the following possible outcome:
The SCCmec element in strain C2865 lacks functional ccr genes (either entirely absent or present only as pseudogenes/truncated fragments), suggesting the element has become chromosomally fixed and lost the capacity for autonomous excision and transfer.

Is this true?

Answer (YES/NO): YES